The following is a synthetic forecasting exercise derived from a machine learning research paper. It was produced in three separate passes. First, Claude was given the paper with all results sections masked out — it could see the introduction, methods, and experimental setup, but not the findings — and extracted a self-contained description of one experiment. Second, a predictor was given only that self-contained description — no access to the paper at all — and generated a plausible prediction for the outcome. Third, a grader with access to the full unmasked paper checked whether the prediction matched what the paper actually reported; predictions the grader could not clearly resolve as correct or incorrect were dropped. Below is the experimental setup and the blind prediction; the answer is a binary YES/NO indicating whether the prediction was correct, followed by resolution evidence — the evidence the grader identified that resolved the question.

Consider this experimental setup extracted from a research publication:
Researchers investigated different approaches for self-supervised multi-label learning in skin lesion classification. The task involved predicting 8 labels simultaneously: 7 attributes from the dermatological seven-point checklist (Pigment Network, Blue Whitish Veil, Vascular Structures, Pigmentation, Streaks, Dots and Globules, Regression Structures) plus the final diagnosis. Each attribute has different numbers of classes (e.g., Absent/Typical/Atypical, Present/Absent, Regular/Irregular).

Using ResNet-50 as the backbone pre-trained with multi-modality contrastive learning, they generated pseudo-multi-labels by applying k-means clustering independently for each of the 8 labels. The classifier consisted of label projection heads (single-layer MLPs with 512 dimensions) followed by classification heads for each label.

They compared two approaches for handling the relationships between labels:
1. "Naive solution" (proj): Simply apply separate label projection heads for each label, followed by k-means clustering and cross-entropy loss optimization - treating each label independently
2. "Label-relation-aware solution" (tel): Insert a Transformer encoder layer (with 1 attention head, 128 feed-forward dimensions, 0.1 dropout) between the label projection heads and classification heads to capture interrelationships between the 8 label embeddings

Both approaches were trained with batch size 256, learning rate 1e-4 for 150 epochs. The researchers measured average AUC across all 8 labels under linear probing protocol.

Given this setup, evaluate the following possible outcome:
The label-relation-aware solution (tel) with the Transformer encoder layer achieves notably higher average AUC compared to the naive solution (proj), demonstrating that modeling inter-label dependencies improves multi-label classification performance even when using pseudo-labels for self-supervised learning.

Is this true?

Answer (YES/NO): YES